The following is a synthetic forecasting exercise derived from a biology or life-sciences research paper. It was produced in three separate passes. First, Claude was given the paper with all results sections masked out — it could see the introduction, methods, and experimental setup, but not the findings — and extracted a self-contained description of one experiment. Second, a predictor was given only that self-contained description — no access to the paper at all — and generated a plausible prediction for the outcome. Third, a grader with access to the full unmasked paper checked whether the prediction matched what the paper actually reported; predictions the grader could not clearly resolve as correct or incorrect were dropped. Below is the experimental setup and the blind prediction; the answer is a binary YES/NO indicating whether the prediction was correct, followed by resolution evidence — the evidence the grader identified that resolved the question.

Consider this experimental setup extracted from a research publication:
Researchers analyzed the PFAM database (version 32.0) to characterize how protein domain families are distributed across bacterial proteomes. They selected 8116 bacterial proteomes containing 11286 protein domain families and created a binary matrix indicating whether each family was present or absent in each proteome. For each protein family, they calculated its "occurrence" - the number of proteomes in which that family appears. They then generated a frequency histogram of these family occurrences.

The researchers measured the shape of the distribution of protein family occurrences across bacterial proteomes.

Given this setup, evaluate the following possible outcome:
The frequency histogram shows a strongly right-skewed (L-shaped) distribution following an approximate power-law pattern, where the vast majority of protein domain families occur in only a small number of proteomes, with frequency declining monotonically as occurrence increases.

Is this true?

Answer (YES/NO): NO